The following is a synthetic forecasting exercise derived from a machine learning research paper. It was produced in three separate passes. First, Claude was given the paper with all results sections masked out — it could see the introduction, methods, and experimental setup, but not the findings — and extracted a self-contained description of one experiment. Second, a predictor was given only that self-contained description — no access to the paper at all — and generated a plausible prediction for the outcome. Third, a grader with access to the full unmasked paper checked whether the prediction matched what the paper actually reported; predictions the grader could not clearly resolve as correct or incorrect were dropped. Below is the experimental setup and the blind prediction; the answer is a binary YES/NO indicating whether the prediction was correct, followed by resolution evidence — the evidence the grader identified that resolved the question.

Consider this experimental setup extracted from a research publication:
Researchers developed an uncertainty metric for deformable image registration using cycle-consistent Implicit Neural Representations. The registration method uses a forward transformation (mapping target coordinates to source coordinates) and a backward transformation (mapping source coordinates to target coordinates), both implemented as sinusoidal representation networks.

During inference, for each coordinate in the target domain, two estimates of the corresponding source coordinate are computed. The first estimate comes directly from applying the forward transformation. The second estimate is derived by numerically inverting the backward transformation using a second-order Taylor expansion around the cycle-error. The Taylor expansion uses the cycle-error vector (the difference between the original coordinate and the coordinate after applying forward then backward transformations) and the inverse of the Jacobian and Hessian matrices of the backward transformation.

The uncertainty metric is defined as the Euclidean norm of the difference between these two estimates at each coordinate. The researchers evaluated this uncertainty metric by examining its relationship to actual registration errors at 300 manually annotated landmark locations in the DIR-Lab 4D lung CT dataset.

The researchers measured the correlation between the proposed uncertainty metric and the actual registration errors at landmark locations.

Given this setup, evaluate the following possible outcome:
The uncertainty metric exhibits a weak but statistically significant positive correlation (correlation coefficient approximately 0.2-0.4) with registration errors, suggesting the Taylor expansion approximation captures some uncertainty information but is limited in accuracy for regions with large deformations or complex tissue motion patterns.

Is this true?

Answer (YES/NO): NO